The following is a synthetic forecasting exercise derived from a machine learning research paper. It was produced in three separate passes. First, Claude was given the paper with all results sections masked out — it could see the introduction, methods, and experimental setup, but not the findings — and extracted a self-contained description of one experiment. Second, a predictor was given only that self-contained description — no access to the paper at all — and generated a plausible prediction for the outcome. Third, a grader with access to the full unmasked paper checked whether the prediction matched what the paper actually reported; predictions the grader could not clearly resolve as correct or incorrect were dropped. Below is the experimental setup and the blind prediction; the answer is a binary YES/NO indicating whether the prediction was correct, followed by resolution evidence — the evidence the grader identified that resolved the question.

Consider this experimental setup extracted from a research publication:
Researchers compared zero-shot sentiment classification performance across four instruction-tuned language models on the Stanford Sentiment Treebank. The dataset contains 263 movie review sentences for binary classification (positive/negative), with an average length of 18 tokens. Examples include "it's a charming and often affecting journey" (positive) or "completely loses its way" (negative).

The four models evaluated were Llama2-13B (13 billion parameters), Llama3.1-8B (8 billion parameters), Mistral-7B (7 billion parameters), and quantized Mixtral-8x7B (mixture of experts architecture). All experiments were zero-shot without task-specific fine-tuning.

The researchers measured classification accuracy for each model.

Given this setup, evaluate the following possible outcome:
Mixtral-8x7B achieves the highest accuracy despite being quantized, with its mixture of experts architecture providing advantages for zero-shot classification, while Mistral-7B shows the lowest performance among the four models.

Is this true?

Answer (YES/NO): NO